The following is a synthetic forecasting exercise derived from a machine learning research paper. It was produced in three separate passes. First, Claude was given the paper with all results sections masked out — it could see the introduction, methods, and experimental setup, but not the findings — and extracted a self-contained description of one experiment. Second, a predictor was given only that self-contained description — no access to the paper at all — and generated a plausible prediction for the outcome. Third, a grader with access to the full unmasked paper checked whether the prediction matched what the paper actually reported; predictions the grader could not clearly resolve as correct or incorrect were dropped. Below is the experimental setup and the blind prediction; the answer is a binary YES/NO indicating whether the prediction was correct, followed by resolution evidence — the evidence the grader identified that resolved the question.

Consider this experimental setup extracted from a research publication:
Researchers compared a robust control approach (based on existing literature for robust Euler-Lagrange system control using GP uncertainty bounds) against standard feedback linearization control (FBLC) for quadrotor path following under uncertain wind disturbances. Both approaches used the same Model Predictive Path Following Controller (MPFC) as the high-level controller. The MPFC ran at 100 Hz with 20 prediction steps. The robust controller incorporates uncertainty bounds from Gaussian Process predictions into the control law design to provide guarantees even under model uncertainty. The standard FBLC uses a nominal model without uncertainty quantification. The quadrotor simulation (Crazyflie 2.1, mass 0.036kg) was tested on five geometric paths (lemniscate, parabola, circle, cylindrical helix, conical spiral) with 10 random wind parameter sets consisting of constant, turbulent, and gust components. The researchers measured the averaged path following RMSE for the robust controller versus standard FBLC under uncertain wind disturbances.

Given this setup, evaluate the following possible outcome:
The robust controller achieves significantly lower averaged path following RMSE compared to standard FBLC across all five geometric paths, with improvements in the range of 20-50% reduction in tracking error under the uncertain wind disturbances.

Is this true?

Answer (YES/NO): NO